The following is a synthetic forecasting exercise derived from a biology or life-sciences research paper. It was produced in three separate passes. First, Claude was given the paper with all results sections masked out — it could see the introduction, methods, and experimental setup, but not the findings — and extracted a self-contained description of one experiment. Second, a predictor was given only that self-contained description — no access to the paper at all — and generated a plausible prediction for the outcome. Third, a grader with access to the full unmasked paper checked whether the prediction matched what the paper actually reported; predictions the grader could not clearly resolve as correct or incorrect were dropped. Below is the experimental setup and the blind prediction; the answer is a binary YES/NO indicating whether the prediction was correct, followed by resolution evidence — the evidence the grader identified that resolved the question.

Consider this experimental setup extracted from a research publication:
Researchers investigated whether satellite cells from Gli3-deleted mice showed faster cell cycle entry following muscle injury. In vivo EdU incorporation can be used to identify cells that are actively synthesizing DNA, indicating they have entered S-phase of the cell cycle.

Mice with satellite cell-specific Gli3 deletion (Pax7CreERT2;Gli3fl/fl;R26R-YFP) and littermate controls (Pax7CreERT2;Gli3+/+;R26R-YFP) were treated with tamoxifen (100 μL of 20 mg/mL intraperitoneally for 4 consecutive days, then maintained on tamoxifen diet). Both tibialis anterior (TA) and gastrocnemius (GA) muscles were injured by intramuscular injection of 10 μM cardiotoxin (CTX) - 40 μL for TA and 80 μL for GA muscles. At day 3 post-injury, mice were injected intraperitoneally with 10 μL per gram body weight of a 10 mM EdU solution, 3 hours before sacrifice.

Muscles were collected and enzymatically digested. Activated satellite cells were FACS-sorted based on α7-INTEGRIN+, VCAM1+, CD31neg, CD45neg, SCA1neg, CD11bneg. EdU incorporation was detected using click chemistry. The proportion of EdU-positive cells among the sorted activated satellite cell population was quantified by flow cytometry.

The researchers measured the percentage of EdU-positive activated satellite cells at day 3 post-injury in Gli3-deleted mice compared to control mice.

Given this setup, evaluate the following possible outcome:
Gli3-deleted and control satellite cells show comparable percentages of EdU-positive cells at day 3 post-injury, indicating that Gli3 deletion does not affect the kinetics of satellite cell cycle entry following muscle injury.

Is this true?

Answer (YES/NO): NO